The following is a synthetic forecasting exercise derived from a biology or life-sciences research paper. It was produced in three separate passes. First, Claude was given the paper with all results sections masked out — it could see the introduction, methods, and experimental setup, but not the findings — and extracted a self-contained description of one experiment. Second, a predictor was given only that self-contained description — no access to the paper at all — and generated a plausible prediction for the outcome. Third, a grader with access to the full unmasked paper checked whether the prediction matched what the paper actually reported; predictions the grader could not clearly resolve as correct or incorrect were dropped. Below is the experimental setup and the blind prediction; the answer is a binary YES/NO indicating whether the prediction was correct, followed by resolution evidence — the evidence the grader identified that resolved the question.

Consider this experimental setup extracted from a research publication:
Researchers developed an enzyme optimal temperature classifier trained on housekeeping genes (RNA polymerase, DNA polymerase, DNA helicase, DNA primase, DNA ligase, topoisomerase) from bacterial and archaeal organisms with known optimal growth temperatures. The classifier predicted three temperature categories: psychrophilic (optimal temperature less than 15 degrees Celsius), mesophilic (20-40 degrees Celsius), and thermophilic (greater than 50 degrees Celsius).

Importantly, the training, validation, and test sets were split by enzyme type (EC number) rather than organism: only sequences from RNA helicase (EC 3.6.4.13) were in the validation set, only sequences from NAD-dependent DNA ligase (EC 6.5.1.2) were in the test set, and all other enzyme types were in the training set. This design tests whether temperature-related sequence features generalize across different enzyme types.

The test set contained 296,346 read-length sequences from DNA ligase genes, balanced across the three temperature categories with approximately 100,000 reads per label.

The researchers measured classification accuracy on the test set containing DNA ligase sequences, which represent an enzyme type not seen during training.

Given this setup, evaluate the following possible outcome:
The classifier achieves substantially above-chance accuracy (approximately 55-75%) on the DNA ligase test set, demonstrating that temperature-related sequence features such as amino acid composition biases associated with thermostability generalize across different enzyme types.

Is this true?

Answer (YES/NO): YES